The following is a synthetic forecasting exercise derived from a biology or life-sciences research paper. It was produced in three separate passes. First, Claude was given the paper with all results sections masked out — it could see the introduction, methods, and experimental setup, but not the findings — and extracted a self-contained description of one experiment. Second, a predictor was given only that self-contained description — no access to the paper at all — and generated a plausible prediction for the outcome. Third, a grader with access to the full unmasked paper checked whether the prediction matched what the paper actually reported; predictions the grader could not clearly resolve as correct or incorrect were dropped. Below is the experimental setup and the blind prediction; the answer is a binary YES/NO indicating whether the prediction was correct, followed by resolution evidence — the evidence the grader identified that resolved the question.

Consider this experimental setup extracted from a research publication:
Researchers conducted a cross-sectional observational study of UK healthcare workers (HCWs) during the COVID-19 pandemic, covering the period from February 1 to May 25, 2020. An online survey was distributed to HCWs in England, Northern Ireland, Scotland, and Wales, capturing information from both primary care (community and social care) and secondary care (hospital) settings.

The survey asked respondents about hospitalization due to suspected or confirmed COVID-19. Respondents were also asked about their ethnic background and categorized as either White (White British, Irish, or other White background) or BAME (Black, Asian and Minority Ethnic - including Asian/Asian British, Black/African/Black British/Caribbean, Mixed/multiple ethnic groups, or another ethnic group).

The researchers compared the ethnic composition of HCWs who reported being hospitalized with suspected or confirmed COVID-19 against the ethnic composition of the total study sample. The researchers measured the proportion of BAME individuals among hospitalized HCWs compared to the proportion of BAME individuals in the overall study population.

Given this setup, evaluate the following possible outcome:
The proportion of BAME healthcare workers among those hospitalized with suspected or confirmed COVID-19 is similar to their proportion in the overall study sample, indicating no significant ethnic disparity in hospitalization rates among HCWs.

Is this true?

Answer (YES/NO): NO